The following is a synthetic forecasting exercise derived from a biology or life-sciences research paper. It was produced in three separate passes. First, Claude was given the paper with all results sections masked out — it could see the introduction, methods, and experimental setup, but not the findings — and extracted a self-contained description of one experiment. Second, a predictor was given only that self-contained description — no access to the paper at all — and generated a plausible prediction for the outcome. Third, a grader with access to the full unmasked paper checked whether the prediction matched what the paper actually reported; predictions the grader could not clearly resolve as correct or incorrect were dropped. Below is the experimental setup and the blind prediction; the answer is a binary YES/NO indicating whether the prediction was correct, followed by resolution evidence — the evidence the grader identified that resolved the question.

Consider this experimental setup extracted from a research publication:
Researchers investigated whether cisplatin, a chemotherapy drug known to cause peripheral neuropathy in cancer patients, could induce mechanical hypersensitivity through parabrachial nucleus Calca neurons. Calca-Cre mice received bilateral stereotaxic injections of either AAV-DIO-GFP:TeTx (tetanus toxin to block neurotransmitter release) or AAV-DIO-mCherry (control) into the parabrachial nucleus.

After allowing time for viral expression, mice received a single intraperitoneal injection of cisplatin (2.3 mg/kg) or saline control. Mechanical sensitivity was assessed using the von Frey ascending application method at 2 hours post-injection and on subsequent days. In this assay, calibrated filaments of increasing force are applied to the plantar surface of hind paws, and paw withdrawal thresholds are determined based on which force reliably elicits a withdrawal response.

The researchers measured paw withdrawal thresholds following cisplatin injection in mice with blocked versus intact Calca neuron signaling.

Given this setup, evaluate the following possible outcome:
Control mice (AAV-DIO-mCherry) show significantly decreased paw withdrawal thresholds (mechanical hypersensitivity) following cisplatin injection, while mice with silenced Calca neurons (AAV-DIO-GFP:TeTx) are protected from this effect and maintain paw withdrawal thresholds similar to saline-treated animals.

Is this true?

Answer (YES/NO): YES